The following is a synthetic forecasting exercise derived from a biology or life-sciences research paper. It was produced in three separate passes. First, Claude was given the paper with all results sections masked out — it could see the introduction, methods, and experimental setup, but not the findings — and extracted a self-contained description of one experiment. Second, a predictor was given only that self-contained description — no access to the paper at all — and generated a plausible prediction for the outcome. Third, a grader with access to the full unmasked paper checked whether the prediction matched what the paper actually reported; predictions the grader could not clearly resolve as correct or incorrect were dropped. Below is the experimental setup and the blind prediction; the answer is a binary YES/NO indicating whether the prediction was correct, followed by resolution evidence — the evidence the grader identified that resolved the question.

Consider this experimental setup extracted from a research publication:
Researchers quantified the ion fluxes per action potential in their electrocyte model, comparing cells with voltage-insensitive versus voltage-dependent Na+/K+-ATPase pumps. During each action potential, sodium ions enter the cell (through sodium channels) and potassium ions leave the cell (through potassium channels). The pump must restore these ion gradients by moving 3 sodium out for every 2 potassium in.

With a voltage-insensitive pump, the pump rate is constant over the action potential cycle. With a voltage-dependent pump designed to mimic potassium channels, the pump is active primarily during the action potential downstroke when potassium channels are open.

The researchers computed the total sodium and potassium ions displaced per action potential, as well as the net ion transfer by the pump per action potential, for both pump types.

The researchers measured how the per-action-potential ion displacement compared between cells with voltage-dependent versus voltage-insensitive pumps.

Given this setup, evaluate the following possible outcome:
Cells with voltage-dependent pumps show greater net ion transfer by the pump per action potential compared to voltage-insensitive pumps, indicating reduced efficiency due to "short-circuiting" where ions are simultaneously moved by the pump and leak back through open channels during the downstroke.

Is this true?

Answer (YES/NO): NO